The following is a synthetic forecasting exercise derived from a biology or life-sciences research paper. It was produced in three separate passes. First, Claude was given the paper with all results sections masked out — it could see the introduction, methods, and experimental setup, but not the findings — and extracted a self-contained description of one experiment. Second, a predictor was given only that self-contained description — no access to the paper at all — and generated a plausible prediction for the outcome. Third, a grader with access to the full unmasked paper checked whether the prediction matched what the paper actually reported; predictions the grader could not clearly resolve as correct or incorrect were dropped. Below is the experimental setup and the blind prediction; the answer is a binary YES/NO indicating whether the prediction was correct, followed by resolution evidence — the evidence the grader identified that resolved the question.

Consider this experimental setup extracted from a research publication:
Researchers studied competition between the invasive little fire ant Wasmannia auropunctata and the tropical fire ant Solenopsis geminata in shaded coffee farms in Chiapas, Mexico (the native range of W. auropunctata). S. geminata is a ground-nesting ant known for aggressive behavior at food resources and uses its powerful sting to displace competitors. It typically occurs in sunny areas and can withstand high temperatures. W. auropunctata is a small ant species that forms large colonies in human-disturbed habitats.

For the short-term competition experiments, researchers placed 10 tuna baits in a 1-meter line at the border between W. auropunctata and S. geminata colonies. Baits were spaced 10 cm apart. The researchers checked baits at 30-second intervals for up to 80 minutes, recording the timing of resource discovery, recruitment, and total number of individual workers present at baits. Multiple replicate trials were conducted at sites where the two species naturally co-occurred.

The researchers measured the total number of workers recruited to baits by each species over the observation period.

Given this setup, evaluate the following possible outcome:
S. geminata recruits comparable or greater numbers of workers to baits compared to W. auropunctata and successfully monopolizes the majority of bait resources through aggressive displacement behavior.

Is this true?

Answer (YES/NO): YES